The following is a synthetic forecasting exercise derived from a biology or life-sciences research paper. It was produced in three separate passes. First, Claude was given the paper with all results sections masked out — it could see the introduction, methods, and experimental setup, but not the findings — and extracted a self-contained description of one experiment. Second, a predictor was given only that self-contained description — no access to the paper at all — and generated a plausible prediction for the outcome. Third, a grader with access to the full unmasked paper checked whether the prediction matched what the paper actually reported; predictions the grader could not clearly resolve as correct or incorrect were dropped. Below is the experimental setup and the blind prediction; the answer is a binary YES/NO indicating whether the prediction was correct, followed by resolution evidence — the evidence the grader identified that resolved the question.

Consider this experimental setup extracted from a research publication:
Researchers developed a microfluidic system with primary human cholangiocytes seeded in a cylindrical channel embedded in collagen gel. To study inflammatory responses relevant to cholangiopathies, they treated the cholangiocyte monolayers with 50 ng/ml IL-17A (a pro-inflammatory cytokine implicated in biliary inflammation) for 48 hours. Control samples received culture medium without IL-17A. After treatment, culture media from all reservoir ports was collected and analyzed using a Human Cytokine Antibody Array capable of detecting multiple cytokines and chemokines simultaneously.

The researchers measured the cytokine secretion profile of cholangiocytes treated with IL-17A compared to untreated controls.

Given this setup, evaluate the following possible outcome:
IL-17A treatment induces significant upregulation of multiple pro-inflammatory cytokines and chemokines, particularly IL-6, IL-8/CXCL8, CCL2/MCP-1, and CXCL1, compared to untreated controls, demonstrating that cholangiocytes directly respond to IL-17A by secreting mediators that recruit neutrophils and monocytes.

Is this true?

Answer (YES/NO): NO